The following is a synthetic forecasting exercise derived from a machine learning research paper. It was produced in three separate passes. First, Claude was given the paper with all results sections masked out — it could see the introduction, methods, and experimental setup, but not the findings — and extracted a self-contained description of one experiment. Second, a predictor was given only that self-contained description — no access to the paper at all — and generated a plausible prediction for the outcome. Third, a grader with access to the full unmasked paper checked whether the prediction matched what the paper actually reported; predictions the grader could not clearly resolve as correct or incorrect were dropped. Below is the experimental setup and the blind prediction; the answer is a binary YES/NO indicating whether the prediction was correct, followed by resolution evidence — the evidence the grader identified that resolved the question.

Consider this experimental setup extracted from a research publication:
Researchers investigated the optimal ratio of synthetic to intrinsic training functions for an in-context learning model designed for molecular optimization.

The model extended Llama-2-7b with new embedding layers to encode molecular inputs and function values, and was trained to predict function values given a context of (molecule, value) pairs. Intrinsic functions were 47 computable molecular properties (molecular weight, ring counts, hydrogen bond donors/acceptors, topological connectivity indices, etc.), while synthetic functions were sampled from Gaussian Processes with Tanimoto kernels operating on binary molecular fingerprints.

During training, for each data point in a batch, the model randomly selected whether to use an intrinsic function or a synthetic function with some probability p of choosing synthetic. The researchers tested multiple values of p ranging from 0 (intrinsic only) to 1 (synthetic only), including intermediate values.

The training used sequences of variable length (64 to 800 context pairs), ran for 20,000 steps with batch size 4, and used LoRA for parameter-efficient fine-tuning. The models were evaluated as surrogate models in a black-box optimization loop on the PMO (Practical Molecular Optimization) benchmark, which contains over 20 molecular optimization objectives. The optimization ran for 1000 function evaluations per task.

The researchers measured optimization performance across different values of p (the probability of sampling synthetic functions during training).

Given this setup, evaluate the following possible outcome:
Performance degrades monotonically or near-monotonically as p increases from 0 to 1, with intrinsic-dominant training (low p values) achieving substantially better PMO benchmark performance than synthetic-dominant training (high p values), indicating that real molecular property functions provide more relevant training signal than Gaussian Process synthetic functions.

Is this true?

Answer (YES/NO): NO